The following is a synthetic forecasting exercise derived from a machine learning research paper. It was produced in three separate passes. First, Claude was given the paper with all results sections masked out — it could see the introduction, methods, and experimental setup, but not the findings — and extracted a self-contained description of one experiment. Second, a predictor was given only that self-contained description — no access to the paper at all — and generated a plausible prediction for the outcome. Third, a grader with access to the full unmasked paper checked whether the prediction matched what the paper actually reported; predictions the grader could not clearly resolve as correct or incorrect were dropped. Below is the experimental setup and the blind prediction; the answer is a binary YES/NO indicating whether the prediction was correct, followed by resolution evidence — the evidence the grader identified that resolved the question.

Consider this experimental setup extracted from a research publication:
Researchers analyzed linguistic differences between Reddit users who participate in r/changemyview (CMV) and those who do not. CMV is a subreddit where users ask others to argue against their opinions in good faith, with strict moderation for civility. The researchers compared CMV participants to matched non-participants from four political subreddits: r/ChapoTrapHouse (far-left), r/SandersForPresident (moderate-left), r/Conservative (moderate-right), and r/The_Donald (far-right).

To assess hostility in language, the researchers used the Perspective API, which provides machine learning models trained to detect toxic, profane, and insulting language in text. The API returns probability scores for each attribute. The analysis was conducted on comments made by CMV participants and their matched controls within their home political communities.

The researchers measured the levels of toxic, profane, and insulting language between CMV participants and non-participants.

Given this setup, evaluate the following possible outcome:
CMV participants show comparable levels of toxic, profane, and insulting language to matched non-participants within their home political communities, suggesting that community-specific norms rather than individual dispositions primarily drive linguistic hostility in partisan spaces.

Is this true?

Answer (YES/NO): NO